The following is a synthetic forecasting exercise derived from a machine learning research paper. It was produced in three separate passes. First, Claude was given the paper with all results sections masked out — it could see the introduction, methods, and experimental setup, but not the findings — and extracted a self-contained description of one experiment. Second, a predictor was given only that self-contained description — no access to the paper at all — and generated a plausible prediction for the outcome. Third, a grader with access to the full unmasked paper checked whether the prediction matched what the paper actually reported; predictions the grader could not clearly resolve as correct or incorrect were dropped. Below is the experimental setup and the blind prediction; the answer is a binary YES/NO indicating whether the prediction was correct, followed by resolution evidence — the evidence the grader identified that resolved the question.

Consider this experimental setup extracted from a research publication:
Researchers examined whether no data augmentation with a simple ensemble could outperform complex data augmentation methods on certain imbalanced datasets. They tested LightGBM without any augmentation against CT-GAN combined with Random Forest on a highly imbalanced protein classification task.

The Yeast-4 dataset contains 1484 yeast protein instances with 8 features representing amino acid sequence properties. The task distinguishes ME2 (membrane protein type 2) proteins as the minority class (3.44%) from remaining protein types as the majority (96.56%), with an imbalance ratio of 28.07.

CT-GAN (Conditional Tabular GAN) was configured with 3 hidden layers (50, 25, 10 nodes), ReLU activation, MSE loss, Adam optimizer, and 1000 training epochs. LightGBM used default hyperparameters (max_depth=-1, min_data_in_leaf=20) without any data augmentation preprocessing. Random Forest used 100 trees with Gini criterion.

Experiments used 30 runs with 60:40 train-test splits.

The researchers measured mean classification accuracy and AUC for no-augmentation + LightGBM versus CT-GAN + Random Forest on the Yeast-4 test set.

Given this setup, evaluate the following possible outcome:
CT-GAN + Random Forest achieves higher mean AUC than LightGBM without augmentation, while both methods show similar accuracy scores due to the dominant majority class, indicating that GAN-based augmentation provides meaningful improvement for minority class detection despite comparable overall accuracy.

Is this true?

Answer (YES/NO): NO